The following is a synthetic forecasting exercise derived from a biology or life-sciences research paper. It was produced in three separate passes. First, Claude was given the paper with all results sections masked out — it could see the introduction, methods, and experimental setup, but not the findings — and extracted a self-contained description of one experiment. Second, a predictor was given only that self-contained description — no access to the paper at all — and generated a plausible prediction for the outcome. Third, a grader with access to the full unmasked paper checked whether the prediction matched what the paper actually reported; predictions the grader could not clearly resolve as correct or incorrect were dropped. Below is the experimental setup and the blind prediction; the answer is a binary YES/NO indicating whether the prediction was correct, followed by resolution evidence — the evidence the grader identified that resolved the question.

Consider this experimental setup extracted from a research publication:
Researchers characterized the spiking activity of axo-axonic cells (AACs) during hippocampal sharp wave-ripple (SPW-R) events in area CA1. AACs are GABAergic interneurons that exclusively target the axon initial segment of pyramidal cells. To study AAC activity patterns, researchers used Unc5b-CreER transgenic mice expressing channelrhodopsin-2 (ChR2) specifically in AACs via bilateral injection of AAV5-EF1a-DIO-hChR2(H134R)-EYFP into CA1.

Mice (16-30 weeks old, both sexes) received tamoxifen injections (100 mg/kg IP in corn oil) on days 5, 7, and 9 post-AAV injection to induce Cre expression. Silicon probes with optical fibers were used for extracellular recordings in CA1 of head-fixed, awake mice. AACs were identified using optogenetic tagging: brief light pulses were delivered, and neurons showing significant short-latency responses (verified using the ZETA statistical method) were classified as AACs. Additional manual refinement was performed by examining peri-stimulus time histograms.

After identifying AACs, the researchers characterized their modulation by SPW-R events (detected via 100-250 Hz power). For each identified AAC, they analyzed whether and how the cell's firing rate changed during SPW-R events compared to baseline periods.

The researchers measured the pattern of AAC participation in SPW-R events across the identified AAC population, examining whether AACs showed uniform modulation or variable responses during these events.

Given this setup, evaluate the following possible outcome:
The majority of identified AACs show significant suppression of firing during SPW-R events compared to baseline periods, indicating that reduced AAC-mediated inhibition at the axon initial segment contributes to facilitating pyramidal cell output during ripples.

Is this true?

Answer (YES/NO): NO